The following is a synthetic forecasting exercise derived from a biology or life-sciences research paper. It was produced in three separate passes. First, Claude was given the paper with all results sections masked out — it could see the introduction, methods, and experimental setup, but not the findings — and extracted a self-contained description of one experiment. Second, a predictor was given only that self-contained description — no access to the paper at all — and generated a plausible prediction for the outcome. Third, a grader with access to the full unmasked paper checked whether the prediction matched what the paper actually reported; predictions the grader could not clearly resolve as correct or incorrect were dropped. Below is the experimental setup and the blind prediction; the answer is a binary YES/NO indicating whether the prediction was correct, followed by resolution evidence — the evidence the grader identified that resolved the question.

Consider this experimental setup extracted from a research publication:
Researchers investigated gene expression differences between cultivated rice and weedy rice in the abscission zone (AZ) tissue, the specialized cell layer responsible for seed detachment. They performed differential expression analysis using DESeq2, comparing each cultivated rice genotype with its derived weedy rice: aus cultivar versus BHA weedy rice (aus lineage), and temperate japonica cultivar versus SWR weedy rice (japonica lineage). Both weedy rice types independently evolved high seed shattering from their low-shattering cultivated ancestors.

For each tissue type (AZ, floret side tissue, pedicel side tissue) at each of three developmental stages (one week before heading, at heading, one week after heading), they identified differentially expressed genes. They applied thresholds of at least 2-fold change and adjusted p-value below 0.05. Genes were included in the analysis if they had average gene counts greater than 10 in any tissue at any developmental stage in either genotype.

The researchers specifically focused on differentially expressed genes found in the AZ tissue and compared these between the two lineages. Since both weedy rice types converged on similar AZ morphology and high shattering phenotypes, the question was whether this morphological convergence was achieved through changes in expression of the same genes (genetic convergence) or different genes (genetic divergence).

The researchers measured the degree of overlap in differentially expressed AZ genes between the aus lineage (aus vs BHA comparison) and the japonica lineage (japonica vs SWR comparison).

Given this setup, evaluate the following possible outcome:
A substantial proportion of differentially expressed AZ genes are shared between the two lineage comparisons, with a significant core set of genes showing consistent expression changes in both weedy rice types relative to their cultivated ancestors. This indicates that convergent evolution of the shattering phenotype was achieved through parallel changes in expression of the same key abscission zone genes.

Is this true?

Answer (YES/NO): NO